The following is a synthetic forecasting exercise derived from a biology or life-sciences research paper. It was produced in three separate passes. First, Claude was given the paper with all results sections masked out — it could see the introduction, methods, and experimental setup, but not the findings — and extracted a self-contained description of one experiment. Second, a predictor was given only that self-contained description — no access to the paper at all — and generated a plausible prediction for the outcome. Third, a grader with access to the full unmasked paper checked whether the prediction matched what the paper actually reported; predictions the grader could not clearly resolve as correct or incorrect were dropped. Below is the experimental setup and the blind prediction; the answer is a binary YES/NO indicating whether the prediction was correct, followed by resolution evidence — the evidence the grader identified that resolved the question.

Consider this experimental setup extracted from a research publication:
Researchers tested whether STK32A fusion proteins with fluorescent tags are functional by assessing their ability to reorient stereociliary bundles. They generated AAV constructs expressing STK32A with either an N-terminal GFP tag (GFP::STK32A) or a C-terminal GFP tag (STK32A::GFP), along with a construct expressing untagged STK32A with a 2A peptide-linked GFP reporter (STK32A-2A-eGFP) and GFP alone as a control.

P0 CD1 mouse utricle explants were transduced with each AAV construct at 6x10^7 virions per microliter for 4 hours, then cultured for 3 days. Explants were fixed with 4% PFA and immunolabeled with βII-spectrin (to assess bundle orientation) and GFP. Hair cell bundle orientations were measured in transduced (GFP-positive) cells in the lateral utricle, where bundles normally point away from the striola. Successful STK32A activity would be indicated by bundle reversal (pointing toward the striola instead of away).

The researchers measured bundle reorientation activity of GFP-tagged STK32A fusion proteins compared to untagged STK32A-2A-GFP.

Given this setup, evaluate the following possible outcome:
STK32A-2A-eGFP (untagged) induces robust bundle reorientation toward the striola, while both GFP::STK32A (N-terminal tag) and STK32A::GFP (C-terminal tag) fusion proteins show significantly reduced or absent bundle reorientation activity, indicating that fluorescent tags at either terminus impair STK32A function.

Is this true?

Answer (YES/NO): NO